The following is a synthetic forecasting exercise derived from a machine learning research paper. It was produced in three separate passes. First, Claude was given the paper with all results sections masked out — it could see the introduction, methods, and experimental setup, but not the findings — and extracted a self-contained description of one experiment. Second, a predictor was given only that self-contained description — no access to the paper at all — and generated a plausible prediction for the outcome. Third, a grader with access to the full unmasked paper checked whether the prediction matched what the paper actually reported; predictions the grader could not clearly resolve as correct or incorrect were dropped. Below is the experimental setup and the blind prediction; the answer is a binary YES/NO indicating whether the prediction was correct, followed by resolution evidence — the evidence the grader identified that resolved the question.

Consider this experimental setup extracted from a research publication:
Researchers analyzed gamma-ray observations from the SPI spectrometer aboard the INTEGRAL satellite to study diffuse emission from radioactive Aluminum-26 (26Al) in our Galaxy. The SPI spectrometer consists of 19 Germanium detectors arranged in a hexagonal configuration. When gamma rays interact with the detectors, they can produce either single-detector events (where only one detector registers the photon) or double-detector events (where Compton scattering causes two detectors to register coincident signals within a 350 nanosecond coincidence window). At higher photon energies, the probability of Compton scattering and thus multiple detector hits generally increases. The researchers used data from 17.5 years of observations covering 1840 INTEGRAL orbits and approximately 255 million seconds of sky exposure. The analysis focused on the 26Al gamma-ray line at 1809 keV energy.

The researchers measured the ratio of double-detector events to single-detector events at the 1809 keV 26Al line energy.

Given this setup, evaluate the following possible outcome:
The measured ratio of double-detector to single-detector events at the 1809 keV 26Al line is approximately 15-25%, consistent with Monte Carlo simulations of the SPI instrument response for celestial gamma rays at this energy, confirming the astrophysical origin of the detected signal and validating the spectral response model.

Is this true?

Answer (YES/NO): NO